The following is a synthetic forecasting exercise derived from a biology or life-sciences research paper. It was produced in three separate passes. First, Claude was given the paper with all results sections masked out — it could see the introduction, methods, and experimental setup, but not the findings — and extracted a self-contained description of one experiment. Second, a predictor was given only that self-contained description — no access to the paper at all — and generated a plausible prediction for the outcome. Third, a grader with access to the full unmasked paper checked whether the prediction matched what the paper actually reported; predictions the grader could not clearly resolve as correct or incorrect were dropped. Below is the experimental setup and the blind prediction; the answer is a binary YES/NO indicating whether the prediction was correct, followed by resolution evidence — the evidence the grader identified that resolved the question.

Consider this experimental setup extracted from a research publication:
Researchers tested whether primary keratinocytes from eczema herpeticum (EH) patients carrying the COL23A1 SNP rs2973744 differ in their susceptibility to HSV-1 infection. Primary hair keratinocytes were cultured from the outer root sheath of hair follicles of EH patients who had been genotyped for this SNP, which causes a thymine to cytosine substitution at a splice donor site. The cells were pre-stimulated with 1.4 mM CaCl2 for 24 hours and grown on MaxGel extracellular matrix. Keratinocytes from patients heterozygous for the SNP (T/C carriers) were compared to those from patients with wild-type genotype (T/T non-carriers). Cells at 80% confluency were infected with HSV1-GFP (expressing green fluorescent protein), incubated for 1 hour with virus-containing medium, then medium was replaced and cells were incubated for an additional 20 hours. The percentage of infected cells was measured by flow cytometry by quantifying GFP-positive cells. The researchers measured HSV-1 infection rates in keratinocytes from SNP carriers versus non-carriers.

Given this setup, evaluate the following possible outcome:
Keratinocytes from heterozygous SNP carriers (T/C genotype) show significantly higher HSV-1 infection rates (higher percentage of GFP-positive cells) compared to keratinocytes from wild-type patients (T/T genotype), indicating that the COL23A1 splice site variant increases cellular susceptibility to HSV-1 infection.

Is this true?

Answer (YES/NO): NO